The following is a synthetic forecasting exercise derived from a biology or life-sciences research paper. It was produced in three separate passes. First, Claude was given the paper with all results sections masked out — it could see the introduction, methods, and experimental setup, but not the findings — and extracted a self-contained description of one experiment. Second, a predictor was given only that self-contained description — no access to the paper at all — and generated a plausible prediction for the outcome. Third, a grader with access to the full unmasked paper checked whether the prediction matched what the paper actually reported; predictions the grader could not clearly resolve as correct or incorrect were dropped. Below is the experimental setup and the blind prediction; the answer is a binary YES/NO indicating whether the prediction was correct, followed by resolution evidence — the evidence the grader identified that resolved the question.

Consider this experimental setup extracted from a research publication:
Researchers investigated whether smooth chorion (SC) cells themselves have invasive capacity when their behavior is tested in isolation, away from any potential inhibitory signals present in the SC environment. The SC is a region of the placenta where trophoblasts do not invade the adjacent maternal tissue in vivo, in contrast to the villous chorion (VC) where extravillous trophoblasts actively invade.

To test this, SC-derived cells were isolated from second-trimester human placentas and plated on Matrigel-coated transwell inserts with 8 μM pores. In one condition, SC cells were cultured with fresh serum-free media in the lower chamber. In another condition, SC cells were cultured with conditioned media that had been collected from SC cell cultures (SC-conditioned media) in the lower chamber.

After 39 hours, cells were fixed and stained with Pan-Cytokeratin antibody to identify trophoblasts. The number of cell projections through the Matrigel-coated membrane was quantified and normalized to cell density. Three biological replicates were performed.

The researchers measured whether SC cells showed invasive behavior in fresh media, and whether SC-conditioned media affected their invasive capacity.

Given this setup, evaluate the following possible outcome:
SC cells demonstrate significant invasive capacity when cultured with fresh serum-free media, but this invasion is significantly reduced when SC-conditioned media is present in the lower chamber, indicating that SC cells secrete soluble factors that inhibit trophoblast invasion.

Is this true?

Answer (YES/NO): NO